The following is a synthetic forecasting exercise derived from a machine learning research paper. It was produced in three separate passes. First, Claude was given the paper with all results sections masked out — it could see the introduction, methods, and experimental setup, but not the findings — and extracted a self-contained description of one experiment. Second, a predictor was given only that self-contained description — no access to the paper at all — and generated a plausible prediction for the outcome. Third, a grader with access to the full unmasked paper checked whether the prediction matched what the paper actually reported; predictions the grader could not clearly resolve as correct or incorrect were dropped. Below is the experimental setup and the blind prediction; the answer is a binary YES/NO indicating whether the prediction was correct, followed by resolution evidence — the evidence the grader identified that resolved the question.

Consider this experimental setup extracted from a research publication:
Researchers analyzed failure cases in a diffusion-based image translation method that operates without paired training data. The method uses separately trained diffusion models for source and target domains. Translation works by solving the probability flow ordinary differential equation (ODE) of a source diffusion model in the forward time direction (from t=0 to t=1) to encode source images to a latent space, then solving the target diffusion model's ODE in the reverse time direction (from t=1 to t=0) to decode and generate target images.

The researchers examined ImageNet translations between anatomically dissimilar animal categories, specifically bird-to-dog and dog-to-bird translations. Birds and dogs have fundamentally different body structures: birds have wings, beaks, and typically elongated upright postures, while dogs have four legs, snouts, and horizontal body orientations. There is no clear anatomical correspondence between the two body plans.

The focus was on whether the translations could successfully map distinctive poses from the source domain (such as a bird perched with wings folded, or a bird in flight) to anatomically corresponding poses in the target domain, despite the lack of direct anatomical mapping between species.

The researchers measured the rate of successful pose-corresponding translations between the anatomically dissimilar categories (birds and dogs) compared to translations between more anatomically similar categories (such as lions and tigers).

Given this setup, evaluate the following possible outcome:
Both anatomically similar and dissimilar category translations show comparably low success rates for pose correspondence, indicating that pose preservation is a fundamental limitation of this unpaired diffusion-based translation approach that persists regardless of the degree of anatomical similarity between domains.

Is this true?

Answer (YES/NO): NO